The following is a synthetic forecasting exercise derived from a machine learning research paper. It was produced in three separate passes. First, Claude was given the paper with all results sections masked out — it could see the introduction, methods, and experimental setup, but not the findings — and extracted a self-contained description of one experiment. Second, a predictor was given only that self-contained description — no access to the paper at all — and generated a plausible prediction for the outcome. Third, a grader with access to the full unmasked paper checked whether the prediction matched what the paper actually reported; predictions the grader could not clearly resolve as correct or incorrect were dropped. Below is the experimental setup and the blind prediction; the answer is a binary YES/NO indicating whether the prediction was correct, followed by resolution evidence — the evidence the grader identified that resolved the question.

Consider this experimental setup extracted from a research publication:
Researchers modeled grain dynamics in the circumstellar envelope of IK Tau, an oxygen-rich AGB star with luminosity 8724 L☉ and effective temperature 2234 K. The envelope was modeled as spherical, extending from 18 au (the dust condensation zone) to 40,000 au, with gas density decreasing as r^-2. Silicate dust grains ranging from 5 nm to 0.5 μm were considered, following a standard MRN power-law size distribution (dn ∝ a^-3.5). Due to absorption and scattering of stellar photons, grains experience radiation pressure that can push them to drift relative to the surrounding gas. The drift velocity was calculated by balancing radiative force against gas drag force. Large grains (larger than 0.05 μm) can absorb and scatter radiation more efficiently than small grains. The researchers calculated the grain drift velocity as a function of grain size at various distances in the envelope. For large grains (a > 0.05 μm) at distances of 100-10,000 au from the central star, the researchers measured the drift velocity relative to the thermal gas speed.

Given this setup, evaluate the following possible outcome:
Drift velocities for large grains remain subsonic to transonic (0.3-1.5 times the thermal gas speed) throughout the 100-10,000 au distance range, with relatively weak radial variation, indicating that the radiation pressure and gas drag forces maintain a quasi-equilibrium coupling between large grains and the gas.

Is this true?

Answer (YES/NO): NO